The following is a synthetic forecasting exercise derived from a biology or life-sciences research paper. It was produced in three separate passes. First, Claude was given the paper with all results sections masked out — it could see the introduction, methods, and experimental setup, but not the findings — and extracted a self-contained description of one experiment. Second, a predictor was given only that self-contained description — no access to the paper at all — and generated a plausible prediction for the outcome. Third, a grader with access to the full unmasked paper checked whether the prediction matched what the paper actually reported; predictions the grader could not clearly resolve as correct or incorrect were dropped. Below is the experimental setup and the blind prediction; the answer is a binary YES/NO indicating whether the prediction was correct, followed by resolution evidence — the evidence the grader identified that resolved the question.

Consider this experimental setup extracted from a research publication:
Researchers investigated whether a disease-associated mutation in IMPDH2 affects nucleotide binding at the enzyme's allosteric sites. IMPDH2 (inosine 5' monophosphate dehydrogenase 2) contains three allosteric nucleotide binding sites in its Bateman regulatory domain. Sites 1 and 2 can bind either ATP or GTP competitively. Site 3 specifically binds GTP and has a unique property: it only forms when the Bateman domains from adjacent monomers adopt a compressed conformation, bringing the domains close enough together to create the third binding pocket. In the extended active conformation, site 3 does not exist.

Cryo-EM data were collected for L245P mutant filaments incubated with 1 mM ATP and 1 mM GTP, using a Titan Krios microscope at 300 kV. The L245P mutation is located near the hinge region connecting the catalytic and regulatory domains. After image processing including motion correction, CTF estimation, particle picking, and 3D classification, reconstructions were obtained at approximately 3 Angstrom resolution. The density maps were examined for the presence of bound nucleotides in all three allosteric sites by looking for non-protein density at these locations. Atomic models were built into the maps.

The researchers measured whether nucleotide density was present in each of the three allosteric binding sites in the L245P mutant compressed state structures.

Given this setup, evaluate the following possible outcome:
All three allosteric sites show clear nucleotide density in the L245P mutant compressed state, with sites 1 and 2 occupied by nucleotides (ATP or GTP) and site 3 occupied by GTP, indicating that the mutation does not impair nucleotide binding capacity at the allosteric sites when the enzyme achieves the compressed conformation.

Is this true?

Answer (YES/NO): YES